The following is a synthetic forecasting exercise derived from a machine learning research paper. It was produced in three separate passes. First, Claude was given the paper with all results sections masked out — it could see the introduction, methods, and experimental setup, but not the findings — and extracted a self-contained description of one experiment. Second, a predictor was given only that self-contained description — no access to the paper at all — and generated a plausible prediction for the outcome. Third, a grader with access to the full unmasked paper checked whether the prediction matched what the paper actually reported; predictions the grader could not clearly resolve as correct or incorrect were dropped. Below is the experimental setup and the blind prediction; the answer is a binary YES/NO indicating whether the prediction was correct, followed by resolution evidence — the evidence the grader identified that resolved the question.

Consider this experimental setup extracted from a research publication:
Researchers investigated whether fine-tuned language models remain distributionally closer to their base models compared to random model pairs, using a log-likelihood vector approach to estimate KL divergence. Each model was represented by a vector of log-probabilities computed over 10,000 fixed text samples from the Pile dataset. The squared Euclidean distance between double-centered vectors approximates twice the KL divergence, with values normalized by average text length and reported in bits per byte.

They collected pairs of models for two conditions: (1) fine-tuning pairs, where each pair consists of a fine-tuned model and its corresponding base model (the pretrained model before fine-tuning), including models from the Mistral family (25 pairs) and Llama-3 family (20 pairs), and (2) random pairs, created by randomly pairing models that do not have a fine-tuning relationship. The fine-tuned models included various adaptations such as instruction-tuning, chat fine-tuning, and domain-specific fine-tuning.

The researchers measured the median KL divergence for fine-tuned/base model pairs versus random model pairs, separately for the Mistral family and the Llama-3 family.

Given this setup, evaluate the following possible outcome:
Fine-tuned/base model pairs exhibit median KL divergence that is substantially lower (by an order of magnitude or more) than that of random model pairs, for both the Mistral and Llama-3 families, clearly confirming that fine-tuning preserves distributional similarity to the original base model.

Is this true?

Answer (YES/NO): NO